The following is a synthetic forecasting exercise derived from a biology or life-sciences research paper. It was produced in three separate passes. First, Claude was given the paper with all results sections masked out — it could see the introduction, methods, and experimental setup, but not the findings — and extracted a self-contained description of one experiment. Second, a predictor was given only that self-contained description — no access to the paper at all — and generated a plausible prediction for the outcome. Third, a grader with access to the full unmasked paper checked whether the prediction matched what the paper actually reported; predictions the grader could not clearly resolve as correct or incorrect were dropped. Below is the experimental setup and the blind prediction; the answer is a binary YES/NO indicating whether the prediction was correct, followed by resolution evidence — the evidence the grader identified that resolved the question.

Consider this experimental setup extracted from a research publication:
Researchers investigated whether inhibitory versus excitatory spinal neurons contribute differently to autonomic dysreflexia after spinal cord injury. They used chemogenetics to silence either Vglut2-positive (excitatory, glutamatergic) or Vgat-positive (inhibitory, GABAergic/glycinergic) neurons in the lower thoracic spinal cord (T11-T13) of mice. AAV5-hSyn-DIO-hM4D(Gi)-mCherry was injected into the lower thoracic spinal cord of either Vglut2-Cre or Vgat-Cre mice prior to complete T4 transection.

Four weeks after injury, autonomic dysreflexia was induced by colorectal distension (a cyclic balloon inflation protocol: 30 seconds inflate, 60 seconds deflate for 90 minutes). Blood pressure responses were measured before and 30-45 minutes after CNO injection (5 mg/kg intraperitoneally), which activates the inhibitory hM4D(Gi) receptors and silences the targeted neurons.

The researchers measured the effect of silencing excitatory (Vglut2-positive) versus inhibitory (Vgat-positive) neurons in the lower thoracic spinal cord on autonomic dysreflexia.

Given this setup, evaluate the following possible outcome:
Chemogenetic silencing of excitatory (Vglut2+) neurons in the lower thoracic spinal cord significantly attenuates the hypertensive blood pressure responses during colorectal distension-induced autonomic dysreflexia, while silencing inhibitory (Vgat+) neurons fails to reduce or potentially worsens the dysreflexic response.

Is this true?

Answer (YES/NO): YES